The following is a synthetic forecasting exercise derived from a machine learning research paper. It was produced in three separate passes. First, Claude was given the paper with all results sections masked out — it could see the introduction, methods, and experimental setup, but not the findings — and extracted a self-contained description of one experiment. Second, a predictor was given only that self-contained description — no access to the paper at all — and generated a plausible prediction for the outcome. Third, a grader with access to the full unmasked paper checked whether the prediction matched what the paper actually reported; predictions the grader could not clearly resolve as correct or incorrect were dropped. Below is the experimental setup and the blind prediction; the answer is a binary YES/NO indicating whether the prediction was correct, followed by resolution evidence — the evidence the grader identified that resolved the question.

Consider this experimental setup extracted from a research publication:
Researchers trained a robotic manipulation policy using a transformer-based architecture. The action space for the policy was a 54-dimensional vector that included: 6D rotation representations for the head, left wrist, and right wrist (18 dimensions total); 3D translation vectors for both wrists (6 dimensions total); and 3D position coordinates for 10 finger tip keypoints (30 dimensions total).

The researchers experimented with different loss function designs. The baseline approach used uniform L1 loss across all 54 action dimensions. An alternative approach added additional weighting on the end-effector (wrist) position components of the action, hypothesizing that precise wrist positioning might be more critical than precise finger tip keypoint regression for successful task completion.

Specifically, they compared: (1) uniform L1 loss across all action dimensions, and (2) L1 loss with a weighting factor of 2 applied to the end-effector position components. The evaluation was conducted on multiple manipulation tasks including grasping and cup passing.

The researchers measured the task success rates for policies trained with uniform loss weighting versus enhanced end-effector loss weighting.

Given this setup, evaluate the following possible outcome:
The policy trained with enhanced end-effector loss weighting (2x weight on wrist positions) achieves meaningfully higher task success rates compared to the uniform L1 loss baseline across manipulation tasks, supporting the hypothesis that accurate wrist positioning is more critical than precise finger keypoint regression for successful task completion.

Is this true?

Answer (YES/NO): NO